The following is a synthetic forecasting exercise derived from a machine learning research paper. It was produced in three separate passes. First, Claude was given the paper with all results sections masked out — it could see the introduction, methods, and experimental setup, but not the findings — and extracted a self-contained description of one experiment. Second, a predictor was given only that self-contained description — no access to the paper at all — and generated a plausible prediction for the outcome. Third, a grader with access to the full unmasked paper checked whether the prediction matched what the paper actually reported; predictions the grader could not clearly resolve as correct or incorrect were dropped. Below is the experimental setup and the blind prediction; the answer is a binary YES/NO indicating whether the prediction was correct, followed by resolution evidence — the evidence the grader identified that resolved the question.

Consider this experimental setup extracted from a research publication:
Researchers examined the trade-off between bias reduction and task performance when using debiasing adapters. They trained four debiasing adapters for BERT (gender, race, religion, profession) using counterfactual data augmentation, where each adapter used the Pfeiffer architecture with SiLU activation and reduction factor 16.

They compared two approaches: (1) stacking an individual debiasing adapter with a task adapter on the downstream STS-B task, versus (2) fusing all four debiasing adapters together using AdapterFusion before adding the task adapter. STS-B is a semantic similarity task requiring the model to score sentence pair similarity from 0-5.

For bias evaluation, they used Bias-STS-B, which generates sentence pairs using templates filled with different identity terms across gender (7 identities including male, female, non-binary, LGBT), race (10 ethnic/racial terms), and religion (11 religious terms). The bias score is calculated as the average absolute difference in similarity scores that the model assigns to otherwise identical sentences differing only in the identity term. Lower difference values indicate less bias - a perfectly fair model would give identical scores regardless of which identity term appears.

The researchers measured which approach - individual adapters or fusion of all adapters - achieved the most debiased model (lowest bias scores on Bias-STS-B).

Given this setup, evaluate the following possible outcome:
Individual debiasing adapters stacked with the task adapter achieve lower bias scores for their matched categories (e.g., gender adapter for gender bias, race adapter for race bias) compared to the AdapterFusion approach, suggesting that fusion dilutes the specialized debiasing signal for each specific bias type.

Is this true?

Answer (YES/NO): NO